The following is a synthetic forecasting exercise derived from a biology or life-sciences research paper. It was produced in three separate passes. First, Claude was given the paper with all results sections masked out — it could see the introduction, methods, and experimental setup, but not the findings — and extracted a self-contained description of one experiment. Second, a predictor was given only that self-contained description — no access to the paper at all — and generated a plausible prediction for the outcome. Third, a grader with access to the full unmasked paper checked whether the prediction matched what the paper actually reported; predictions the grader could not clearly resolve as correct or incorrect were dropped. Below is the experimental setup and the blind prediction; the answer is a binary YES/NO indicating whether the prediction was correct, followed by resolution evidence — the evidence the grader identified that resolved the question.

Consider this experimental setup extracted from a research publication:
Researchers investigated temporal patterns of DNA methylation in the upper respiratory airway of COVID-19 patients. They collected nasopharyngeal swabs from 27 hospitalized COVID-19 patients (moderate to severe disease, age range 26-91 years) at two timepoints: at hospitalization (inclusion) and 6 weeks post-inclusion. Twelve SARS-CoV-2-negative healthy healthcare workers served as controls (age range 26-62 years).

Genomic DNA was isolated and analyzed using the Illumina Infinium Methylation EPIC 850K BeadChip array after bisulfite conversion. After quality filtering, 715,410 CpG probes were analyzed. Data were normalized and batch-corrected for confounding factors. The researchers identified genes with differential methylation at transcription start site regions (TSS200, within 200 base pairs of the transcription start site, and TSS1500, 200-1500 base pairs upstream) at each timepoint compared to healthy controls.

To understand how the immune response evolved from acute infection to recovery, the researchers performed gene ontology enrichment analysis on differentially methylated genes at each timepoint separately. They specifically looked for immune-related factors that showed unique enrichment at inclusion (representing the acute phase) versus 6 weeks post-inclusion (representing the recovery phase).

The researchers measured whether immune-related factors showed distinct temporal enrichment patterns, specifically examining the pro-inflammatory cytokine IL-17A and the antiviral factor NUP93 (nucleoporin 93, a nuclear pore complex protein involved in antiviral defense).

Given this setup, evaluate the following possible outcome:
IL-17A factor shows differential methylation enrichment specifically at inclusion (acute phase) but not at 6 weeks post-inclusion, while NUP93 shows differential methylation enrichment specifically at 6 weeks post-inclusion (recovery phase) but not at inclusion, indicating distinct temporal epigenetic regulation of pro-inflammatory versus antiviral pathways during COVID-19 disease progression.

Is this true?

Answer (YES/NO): YES